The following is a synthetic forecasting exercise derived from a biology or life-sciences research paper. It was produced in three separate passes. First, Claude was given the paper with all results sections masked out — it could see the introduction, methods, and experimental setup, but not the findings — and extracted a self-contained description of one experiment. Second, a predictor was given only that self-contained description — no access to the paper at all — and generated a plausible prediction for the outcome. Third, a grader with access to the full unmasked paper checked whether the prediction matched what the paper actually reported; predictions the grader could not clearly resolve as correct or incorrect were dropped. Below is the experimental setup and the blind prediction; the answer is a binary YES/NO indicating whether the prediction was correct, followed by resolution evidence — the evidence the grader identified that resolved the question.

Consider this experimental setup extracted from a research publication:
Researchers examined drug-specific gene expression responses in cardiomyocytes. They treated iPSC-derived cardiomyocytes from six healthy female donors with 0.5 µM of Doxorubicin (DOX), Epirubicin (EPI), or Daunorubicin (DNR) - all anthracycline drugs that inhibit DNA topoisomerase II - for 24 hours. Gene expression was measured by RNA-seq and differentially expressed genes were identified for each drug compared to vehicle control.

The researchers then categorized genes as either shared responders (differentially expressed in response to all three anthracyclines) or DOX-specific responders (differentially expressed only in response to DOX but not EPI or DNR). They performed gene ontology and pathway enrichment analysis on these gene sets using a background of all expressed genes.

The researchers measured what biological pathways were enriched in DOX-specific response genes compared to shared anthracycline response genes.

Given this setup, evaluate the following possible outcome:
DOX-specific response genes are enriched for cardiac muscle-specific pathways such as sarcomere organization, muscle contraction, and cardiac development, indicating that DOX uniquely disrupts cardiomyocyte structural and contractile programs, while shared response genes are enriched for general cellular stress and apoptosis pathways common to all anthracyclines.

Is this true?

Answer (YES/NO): NO